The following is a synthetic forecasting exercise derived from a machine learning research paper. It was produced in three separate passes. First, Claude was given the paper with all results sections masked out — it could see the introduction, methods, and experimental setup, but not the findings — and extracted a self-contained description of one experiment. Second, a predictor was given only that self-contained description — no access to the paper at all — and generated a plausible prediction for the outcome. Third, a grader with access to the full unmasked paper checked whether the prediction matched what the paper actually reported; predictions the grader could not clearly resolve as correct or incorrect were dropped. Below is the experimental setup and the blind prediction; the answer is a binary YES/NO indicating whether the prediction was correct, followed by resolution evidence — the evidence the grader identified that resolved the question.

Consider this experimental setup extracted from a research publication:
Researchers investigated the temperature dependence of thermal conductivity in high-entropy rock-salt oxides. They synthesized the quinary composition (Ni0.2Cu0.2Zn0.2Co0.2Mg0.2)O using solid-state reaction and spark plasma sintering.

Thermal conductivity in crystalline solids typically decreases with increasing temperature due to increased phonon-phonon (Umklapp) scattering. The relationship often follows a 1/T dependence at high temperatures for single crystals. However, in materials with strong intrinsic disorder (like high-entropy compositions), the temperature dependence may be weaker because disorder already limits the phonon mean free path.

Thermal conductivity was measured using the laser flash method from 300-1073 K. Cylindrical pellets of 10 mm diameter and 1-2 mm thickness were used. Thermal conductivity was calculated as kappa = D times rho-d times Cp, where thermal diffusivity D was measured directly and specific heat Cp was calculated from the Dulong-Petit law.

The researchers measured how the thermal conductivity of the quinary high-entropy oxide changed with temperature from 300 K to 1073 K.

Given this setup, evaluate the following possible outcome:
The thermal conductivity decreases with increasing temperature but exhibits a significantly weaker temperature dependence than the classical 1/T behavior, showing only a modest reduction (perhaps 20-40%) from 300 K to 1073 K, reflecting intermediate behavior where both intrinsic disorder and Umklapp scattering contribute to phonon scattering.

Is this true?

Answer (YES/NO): NO